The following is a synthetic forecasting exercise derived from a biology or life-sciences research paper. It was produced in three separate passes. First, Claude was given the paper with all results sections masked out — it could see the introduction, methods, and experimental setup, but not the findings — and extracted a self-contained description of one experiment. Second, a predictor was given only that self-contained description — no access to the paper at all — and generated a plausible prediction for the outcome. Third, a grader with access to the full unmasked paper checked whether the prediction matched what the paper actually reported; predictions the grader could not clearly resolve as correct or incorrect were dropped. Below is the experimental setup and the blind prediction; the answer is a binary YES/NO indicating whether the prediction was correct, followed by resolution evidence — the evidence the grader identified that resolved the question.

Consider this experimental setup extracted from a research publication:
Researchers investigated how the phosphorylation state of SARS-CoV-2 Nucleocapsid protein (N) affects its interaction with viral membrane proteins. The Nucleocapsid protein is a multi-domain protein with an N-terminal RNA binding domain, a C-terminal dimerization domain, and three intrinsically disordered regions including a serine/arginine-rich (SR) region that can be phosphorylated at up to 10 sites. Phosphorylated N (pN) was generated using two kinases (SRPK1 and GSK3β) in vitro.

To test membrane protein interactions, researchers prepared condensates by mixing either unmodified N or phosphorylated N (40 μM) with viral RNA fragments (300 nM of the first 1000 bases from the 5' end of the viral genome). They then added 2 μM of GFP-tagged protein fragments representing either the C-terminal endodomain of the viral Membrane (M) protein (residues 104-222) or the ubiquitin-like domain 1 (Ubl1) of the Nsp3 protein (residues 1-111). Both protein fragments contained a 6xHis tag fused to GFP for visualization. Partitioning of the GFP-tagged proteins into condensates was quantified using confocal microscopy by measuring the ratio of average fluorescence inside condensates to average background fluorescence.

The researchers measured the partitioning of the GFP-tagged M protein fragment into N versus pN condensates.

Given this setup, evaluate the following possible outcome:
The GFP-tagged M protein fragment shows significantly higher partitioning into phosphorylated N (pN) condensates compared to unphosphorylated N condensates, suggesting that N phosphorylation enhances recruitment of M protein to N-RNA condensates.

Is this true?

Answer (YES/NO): NO